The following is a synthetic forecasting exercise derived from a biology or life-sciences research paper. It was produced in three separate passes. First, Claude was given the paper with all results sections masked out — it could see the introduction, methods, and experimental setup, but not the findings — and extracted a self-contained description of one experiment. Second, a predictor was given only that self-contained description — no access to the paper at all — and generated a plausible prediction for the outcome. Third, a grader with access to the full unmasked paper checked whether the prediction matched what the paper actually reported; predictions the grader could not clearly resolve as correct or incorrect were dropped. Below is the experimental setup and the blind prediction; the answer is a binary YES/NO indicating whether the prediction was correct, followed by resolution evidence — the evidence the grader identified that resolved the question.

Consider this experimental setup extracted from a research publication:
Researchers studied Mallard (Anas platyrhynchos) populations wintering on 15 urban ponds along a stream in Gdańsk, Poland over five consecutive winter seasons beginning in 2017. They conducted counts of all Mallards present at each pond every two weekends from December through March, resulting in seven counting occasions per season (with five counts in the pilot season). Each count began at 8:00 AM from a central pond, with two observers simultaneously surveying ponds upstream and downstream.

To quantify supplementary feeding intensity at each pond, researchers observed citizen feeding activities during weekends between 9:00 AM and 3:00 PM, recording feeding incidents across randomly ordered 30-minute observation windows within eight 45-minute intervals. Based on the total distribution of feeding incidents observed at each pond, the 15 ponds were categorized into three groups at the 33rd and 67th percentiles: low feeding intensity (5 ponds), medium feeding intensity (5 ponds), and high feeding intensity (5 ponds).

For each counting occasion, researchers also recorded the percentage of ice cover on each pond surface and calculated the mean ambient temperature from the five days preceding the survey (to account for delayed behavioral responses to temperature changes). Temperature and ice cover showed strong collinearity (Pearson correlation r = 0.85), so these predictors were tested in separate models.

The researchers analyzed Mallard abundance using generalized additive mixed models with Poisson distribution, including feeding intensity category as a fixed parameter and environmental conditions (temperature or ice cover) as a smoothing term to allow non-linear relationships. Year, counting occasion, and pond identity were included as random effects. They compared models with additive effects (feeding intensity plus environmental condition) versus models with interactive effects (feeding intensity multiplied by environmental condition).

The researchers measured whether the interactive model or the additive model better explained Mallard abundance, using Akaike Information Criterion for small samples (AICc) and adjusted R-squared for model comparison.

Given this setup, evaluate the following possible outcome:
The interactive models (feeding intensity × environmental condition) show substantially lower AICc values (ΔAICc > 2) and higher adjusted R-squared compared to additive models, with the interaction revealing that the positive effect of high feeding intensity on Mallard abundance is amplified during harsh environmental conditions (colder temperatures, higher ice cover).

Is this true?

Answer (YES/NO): YES